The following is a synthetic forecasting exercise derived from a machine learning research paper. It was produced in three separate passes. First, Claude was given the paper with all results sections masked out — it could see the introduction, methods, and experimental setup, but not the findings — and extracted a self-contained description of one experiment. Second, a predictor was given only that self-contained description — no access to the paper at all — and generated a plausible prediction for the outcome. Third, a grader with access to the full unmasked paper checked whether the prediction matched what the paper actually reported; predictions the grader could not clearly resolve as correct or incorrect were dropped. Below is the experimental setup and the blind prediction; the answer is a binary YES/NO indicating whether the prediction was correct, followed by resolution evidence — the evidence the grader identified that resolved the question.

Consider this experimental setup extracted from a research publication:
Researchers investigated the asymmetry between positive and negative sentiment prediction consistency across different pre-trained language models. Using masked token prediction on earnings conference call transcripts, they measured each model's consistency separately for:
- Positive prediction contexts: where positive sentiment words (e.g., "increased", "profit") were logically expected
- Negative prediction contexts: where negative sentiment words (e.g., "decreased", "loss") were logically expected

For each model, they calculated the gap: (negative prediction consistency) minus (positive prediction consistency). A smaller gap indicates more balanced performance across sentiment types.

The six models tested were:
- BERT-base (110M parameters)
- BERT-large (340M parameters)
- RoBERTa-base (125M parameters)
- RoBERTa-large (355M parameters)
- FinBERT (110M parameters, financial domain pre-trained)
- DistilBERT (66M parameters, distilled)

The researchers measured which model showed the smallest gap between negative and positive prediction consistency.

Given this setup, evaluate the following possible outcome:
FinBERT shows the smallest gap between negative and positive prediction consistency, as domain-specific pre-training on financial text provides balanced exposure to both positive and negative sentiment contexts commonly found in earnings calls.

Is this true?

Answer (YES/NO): NO